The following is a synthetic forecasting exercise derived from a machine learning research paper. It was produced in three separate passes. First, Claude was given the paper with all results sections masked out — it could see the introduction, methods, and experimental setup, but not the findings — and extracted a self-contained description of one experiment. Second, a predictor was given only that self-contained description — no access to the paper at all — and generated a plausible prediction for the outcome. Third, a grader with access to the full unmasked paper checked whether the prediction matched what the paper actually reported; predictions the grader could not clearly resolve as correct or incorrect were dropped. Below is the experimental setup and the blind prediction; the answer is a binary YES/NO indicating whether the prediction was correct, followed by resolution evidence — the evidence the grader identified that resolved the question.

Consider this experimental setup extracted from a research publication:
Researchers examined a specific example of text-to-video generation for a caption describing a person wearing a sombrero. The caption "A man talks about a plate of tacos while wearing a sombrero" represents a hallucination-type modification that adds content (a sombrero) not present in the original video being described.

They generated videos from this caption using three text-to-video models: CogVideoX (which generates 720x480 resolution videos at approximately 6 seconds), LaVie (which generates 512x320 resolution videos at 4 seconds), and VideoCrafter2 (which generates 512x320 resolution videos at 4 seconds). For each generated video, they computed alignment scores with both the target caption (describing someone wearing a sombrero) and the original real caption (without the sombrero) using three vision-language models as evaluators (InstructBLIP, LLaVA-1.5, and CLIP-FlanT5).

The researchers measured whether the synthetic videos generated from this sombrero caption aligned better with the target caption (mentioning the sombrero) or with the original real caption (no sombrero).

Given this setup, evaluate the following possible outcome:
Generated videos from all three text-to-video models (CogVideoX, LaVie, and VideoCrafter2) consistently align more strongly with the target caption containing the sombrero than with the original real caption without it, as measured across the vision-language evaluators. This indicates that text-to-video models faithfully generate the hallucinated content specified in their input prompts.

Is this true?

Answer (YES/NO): YES